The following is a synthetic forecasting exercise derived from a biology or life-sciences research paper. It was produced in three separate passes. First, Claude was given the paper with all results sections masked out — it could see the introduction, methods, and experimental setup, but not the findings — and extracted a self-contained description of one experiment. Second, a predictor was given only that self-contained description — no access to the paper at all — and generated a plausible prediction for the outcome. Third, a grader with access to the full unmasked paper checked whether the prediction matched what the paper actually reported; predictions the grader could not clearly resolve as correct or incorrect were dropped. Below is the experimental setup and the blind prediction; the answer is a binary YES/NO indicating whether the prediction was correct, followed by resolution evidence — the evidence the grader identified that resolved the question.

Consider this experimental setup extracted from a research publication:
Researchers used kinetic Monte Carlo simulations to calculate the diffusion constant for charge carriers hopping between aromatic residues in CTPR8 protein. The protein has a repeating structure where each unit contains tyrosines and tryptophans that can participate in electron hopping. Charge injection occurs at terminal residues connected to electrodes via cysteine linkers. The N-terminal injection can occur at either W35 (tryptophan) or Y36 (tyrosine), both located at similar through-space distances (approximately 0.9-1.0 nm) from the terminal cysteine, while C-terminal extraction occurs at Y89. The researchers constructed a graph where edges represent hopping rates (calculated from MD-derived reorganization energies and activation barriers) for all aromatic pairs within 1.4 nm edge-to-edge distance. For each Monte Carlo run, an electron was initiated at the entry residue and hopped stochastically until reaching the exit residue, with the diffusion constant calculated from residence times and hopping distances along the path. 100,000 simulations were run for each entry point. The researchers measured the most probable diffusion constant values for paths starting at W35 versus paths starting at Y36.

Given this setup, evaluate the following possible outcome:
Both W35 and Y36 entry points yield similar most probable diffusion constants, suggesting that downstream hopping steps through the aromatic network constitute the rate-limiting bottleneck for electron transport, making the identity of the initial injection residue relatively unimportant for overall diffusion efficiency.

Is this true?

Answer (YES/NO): YES